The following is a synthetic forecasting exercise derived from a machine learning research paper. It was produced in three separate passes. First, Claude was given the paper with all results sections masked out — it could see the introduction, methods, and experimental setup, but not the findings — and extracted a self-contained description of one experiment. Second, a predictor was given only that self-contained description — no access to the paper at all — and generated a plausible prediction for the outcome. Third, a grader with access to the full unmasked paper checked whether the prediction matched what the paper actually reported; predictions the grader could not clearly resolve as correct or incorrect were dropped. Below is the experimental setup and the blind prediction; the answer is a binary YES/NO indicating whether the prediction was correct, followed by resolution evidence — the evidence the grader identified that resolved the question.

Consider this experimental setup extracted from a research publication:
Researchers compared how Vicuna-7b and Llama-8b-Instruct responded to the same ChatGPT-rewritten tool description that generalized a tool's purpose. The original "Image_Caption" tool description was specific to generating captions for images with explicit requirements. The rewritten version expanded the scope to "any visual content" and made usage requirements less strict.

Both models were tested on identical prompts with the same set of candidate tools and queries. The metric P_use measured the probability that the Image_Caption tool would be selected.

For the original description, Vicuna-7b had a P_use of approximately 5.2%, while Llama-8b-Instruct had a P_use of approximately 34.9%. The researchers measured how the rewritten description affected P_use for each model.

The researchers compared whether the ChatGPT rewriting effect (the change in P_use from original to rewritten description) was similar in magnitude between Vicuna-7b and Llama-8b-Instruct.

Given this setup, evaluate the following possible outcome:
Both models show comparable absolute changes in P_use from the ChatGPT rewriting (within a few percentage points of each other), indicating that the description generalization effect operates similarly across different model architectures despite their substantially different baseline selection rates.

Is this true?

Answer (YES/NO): YES